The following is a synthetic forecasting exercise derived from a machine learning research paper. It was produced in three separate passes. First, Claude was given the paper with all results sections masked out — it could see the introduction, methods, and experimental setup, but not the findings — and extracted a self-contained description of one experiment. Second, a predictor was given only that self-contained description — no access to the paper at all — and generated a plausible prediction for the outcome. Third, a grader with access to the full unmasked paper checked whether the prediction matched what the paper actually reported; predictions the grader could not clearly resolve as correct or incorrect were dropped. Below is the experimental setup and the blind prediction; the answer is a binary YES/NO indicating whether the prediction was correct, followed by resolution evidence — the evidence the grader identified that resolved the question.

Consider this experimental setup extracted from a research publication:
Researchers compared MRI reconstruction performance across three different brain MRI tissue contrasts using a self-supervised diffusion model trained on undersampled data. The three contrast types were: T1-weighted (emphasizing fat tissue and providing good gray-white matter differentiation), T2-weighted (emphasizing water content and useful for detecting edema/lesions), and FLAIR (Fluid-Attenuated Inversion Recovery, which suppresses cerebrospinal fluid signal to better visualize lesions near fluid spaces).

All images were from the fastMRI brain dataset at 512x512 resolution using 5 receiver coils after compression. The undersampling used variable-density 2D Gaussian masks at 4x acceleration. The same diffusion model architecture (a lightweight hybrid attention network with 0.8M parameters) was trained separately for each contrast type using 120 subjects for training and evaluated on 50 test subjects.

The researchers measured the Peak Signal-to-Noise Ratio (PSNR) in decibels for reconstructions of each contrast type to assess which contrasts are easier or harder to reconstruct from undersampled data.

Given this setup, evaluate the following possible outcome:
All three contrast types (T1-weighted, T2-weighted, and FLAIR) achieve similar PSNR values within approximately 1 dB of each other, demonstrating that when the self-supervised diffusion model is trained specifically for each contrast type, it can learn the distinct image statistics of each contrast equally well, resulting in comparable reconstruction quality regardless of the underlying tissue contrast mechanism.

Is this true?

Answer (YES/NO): NO